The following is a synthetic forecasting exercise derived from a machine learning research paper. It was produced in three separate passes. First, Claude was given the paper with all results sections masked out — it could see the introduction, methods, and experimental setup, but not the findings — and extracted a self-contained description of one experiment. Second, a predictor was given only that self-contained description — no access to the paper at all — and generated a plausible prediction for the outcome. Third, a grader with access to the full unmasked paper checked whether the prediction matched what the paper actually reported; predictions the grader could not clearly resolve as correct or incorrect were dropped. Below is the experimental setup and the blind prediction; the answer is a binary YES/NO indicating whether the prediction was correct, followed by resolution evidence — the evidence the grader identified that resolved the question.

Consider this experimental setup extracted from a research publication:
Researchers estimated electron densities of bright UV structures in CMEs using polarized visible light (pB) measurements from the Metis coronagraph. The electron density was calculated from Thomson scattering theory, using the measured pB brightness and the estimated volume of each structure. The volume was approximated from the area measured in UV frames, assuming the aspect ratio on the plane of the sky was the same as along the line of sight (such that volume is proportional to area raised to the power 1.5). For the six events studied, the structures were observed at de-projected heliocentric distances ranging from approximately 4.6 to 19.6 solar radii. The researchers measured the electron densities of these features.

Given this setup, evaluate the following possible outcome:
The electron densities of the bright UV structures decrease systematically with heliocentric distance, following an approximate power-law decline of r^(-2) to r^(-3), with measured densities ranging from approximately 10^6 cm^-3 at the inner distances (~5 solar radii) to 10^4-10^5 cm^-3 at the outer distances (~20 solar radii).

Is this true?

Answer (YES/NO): NO